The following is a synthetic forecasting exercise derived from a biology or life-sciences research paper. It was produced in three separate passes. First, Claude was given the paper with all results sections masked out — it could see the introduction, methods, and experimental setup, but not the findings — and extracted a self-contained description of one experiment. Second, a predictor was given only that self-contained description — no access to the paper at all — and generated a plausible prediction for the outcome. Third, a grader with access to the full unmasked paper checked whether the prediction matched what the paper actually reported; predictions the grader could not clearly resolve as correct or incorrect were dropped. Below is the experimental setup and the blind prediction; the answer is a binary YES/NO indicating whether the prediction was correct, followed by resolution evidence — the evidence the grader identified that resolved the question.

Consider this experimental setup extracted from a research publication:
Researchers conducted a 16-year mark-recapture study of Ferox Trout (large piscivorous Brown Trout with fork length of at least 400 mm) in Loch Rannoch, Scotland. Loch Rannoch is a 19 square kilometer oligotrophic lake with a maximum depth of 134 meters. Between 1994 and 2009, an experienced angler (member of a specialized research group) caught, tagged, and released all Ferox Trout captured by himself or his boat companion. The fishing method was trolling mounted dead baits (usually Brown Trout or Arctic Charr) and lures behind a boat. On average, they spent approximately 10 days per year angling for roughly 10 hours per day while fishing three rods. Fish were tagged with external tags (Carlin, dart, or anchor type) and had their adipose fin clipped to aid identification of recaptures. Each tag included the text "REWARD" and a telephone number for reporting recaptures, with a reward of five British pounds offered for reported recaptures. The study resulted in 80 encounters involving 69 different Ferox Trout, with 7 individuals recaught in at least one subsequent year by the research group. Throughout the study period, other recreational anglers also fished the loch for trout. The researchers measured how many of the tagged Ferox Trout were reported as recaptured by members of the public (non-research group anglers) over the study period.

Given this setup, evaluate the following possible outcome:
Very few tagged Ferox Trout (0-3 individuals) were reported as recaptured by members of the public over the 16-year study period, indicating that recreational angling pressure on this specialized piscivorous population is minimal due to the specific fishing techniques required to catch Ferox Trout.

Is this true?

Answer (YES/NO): YES